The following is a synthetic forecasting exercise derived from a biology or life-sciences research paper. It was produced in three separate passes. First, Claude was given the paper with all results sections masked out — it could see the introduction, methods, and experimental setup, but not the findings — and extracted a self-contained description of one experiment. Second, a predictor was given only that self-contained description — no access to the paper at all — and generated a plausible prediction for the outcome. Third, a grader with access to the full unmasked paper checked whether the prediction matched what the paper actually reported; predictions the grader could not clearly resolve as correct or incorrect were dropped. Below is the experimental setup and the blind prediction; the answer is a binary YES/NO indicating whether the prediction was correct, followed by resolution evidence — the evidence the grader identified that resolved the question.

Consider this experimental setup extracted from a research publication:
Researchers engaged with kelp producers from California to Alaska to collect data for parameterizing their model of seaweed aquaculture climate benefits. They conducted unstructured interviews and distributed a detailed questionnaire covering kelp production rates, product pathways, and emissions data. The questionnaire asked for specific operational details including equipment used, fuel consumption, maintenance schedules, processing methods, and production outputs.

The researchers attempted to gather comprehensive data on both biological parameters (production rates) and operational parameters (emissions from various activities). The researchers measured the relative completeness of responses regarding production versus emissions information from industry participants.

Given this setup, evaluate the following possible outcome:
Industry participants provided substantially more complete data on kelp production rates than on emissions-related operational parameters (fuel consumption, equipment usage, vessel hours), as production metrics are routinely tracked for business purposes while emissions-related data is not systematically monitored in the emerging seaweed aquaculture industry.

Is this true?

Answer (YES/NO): YES